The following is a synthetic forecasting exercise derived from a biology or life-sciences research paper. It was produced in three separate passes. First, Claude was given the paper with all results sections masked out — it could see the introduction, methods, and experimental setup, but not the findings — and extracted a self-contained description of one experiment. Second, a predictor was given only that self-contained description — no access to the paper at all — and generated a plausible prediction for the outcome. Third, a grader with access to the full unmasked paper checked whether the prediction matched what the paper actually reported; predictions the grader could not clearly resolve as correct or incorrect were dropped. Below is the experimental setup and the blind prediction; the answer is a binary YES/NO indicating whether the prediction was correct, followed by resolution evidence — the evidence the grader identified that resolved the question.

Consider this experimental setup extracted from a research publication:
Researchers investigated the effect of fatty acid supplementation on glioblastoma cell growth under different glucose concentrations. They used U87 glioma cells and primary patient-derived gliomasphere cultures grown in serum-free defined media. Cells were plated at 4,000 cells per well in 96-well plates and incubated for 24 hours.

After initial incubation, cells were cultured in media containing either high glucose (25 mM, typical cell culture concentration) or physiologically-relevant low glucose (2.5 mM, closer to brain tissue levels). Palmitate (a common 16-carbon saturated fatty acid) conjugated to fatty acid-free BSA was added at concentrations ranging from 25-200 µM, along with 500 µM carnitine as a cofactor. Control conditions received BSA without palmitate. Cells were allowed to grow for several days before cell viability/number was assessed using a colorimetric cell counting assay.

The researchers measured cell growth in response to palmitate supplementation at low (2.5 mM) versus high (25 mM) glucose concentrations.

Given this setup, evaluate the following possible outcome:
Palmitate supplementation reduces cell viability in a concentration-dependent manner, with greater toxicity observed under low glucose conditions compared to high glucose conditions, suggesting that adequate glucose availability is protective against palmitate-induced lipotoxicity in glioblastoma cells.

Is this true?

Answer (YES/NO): NO